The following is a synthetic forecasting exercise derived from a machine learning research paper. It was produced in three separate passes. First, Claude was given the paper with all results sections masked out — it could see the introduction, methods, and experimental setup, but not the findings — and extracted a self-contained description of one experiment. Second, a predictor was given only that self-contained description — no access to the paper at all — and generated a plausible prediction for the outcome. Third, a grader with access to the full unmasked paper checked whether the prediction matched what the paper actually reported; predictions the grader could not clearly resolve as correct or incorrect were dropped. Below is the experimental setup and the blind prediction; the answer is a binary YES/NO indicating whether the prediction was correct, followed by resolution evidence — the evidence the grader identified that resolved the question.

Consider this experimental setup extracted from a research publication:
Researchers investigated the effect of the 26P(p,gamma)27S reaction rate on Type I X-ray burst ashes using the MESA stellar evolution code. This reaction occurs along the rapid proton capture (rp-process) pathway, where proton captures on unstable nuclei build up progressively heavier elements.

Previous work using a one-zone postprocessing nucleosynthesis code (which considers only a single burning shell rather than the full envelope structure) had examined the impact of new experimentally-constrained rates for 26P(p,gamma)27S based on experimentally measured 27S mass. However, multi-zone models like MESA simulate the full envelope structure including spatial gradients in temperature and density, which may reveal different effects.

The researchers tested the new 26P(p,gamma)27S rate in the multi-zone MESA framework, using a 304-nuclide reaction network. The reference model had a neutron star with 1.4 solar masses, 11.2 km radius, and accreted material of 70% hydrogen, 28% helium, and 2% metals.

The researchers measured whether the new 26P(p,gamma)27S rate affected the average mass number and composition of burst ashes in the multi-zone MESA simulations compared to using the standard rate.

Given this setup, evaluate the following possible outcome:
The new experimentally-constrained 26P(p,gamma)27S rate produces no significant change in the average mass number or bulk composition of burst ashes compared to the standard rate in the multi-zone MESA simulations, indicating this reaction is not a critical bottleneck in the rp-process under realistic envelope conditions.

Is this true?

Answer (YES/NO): YES